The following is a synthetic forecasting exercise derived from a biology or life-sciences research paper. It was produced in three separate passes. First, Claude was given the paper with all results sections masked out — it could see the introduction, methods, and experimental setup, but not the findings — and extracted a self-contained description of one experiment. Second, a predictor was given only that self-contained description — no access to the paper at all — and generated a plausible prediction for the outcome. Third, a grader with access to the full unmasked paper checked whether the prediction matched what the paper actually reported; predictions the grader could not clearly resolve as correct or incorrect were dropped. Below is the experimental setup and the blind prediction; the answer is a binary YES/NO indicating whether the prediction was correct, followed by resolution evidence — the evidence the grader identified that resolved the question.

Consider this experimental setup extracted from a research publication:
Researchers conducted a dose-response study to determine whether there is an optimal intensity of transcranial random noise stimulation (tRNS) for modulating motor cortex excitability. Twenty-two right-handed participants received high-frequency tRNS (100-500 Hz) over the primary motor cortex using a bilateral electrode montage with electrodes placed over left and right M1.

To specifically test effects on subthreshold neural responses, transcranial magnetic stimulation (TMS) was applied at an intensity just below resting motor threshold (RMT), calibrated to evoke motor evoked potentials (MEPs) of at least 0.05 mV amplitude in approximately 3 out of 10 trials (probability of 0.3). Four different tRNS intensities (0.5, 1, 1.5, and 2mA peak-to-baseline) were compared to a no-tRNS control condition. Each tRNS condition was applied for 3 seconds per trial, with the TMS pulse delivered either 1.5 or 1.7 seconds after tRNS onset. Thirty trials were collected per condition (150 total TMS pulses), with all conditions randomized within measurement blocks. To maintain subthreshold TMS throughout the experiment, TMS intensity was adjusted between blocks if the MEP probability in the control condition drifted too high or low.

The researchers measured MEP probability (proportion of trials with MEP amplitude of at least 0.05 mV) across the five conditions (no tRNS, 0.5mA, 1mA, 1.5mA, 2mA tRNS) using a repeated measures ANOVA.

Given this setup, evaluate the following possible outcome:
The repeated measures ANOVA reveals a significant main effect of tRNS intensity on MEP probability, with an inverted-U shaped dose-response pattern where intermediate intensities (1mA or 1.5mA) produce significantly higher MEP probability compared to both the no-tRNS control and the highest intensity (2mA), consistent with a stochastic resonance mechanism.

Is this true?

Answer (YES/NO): NO